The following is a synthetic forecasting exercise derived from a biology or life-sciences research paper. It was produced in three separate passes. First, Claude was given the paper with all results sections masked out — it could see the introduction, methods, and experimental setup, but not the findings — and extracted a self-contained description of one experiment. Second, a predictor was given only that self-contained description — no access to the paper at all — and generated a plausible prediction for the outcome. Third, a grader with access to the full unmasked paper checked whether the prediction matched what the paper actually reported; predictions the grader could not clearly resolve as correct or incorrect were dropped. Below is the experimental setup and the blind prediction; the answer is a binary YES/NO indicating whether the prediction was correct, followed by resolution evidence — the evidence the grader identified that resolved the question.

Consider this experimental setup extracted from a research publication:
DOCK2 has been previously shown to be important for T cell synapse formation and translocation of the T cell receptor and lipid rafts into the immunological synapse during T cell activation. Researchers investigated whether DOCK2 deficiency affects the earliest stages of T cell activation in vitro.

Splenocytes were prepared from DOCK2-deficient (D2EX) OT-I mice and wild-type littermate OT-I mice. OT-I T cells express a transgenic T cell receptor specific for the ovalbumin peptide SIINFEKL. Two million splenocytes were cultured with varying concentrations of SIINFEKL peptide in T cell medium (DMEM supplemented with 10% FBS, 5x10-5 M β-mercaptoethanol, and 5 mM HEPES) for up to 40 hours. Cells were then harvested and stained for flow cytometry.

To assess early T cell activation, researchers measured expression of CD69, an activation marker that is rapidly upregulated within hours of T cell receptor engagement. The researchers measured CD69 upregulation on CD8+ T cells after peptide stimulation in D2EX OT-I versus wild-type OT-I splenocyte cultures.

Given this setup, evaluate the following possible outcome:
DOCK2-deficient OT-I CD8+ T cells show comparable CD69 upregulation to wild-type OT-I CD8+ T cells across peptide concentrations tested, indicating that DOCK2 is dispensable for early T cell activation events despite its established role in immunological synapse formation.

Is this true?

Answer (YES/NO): YES